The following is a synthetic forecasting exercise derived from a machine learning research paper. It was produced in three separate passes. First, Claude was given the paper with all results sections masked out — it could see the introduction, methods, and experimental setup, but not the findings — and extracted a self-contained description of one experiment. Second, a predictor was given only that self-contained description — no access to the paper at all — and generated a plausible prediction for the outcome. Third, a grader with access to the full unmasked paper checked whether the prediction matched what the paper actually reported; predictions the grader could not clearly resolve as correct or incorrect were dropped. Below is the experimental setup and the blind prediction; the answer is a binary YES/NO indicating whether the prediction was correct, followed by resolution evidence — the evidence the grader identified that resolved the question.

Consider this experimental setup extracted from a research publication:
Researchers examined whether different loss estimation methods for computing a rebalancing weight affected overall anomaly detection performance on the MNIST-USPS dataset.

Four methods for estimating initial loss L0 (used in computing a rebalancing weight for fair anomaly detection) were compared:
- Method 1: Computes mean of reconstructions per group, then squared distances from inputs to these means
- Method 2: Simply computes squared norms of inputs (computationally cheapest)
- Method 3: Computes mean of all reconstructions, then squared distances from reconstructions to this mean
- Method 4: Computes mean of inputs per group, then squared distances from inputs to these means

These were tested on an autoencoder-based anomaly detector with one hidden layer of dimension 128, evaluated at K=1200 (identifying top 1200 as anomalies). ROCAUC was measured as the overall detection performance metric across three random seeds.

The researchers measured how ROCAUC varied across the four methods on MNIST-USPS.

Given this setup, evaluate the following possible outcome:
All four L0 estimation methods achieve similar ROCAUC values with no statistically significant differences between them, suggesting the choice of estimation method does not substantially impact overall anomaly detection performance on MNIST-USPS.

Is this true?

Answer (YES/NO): YES